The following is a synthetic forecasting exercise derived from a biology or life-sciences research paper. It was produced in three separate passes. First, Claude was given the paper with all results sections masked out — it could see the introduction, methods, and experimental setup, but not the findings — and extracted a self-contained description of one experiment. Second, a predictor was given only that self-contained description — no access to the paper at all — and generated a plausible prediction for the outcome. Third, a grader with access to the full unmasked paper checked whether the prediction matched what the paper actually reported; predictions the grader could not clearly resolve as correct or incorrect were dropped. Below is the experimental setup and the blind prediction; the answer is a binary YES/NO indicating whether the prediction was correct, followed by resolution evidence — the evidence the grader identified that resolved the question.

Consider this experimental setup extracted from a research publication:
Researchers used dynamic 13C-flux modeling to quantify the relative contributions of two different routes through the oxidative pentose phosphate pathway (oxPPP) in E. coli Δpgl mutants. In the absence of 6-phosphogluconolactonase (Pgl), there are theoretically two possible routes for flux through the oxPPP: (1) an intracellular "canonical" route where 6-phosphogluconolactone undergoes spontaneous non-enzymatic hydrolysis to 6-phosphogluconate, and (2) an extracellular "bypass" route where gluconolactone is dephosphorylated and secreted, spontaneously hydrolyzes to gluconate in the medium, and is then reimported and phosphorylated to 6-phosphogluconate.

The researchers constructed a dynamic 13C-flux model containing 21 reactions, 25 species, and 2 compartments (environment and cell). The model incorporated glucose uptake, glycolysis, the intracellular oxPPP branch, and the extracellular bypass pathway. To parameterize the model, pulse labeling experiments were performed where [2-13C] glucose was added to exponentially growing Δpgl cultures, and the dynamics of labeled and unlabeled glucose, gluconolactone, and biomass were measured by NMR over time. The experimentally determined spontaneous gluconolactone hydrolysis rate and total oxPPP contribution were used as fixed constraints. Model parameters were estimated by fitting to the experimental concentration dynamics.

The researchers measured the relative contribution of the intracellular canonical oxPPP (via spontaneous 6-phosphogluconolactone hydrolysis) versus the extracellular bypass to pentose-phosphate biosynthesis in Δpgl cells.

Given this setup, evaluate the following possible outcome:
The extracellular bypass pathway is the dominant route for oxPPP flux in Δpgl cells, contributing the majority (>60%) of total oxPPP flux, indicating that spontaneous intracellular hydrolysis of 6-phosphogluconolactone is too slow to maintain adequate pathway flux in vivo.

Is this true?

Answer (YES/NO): YES